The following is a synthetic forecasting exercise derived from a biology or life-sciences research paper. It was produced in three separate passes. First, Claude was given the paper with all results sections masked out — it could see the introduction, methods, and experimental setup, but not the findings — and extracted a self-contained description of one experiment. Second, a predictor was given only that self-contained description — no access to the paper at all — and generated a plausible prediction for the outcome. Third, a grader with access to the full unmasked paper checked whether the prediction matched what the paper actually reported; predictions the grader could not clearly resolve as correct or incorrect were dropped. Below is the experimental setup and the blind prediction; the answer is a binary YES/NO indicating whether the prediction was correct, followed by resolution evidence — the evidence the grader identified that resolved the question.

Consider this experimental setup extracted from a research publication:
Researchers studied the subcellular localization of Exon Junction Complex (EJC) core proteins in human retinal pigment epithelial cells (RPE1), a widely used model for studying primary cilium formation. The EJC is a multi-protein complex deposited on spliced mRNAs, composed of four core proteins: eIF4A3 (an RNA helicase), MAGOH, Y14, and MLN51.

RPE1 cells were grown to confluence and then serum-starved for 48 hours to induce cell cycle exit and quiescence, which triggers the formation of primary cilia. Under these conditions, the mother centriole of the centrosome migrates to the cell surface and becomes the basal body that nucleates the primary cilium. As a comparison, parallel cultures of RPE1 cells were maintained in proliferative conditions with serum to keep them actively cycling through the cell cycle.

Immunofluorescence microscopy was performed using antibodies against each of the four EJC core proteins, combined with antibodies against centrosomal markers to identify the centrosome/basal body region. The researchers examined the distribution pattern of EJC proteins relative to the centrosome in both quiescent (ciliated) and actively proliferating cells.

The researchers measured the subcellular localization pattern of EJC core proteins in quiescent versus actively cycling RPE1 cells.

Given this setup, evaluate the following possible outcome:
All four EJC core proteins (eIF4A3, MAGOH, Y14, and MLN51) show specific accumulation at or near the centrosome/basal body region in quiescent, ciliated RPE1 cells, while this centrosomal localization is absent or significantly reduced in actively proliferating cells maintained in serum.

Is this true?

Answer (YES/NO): NO